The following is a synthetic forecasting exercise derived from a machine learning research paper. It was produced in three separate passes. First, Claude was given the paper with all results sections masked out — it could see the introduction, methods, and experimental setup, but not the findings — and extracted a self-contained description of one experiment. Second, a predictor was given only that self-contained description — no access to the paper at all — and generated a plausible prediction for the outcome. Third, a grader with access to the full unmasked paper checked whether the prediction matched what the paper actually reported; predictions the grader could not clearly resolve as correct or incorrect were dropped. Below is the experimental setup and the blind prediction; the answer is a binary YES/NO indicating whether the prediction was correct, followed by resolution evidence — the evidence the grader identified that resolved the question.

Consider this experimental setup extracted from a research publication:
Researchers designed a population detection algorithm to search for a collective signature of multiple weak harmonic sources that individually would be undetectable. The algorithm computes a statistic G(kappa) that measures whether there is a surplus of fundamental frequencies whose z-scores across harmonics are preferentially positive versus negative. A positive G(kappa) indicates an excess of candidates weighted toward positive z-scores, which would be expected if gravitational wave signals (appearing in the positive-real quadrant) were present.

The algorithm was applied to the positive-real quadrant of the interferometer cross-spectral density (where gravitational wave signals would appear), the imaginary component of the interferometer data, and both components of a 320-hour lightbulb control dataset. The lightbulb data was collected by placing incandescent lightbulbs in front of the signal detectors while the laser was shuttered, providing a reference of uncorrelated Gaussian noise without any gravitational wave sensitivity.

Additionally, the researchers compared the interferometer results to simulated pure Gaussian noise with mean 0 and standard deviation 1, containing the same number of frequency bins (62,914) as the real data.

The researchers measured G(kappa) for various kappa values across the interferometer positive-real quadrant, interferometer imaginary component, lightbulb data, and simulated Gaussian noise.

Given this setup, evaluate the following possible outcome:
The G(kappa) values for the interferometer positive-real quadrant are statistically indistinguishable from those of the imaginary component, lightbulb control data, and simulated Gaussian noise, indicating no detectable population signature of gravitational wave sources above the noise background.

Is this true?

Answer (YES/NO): YES